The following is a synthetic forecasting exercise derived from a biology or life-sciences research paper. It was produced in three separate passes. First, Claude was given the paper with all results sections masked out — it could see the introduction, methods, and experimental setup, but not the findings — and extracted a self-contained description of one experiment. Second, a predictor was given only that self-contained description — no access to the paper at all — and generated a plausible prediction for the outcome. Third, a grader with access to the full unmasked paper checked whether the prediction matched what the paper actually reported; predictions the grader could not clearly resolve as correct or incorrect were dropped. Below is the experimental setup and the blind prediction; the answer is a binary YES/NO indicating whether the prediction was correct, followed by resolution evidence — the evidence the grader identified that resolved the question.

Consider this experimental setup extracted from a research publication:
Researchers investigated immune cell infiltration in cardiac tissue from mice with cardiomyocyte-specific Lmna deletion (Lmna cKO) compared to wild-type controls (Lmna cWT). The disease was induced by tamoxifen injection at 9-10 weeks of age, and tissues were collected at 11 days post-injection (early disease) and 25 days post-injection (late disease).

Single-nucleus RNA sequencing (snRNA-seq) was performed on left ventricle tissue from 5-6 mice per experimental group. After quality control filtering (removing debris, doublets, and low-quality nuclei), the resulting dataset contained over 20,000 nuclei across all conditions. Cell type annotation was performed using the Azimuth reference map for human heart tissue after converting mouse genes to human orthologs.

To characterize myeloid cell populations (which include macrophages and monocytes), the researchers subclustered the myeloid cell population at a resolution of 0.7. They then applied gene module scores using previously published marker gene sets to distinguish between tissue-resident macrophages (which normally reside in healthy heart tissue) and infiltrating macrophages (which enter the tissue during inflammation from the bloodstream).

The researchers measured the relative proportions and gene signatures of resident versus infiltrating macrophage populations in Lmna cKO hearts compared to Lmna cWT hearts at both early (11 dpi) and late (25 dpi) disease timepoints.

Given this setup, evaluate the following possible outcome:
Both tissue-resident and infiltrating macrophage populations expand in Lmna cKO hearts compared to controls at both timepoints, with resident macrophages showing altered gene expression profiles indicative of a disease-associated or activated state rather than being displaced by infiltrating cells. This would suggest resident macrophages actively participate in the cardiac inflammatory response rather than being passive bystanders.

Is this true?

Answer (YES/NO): YES